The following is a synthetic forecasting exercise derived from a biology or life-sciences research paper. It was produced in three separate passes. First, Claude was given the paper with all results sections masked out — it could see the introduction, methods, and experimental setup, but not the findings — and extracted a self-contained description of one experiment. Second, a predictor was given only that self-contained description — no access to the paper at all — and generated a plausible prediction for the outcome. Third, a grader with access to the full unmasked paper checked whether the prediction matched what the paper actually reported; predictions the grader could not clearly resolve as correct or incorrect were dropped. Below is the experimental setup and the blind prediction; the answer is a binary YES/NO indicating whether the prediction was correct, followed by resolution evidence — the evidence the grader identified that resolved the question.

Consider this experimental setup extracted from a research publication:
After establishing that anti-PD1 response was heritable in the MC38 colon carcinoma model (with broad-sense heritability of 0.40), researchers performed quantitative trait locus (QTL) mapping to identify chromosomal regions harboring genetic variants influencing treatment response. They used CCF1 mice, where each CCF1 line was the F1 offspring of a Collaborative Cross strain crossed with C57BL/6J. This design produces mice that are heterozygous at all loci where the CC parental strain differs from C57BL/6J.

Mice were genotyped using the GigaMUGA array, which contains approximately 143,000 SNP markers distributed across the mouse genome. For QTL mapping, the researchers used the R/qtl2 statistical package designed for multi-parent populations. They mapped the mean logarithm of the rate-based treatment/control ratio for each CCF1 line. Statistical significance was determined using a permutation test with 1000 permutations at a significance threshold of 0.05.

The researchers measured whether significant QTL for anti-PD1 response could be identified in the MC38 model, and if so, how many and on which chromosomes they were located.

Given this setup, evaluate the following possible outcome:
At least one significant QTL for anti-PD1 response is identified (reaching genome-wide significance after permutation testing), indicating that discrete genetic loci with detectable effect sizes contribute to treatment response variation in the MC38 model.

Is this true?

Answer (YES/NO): YES